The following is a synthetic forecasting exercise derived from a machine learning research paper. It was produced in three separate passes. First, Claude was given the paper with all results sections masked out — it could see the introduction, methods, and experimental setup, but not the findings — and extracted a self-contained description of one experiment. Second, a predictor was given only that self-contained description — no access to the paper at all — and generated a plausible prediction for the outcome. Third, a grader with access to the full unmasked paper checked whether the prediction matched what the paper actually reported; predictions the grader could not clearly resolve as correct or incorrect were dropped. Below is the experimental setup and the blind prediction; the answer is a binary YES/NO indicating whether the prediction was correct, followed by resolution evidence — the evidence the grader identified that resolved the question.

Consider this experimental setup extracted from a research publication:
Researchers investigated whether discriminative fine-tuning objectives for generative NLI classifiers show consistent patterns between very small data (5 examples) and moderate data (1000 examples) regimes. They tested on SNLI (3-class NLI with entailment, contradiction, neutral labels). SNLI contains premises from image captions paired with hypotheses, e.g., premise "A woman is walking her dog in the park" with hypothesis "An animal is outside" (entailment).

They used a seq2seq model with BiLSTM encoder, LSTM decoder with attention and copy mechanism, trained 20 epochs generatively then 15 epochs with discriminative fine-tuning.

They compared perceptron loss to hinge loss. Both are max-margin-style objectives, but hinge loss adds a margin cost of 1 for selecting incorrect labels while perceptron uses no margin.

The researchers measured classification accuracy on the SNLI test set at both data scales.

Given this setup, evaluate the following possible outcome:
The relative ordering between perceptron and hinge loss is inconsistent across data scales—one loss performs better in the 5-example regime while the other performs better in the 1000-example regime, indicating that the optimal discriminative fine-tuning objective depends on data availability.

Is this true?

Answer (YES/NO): NO